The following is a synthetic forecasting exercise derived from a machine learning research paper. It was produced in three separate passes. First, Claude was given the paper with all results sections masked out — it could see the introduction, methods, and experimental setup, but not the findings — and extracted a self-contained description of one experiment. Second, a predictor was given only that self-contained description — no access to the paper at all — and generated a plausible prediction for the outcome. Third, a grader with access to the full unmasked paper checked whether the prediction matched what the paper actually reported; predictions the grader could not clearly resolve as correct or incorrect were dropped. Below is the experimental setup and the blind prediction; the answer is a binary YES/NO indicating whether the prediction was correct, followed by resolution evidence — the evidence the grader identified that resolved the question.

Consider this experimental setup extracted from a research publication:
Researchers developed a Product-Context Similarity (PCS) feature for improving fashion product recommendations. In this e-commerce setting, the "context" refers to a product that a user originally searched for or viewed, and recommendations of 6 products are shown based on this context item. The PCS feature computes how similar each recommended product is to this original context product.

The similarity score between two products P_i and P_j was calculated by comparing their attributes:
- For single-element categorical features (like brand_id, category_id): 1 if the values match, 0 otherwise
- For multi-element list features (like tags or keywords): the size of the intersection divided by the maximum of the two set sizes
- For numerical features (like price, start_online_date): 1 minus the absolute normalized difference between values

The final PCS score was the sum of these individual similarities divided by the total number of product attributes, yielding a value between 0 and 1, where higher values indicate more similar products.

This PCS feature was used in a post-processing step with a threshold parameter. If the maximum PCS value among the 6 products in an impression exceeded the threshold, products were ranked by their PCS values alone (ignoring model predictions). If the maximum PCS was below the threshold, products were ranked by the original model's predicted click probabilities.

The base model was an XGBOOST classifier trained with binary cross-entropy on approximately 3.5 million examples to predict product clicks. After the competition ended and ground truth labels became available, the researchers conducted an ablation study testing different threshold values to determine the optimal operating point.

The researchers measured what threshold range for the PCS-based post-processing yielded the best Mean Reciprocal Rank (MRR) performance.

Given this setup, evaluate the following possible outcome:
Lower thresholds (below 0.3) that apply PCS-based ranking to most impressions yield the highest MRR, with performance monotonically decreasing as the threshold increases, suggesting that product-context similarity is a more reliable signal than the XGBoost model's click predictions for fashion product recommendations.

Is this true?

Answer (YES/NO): NO